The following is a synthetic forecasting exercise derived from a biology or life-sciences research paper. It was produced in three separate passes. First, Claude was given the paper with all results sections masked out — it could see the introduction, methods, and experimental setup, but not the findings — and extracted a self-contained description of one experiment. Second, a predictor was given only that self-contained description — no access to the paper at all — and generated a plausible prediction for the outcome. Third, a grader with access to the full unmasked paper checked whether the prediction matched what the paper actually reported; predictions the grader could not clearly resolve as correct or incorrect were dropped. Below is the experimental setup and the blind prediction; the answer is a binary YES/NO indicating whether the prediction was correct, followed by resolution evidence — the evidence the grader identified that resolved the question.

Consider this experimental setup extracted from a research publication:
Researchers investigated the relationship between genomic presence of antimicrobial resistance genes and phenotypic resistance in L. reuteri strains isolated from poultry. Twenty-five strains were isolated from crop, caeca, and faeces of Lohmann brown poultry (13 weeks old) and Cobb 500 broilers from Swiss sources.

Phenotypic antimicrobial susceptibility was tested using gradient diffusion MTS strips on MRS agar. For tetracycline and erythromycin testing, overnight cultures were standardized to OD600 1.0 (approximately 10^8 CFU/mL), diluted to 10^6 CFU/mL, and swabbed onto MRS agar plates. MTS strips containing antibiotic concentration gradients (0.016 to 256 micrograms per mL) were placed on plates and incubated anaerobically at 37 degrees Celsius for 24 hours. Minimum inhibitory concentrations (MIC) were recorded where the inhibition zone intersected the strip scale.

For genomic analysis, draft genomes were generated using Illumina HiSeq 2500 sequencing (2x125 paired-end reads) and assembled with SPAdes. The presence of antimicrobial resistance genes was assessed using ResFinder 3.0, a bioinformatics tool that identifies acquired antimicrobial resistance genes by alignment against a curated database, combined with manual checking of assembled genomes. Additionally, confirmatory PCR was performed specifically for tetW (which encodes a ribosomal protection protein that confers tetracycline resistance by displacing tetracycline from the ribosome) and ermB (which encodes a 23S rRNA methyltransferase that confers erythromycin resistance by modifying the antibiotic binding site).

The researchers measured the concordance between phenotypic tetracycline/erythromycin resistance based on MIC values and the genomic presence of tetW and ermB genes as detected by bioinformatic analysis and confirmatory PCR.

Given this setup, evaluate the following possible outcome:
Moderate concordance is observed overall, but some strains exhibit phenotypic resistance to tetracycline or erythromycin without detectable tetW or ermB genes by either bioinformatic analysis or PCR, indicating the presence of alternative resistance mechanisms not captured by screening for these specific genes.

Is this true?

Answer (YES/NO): NO